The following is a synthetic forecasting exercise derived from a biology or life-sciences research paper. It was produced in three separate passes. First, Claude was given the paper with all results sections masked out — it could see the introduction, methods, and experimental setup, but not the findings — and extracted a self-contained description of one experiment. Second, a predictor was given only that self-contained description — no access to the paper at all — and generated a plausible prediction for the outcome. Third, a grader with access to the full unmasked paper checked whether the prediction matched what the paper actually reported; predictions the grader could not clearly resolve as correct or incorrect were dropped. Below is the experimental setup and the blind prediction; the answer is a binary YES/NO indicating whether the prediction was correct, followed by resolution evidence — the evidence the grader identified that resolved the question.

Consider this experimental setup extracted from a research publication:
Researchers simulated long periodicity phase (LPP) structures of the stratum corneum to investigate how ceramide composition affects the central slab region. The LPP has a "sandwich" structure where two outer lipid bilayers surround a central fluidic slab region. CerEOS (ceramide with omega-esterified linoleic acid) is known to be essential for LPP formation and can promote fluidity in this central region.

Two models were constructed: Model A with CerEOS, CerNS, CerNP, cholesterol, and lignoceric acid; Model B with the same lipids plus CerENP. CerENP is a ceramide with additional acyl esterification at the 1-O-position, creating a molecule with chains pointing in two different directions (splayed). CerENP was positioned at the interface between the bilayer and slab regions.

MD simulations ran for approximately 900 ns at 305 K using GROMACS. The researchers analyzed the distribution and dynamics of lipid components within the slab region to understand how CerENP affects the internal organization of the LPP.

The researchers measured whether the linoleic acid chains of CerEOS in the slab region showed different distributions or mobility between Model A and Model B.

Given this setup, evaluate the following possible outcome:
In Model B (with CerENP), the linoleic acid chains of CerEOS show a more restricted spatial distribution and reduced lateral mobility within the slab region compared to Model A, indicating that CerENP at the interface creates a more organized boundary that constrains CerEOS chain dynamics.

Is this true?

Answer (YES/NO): NO